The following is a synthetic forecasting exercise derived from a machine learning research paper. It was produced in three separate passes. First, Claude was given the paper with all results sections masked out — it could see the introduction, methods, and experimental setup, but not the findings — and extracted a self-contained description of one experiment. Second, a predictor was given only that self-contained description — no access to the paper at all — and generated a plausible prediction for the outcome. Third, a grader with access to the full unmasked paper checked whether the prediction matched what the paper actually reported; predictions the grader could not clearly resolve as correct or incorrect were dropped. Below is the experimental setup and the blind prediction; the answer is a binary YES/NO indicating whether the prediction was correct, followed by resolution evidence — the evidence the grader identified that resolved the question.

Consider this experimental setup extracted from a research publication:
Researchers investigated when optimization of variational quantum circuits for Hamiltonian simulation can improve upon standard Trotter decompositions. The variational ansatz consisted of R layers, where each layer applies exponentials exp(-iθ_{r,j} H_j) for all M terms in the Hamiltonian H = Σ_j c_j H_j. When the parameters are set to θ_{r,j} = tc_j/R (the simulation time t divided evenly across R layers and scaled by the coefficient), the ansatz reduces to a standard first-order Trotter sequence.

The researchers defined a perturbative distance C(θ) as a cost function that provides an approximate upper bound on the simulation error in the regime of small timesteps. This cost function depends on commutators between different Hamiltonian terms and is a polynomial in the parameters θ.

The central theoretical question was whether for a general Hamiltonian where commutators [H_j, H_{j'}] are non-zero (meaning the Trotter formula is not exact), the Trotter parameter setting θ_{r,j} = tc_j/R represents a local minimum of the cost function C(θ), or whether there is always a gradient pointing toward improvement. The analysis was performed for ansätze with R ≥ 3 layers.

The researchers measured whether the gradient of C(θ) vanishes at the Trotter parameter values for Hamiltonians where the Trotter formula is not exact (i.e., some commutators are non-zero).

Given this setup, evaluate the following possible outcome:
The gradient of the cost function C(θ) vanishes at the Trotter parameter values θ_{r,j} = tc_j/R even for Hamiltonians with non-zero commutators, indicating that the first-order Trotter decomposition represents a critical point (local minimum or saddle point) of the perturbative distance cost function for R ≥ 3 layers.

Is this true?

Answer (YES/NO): NO